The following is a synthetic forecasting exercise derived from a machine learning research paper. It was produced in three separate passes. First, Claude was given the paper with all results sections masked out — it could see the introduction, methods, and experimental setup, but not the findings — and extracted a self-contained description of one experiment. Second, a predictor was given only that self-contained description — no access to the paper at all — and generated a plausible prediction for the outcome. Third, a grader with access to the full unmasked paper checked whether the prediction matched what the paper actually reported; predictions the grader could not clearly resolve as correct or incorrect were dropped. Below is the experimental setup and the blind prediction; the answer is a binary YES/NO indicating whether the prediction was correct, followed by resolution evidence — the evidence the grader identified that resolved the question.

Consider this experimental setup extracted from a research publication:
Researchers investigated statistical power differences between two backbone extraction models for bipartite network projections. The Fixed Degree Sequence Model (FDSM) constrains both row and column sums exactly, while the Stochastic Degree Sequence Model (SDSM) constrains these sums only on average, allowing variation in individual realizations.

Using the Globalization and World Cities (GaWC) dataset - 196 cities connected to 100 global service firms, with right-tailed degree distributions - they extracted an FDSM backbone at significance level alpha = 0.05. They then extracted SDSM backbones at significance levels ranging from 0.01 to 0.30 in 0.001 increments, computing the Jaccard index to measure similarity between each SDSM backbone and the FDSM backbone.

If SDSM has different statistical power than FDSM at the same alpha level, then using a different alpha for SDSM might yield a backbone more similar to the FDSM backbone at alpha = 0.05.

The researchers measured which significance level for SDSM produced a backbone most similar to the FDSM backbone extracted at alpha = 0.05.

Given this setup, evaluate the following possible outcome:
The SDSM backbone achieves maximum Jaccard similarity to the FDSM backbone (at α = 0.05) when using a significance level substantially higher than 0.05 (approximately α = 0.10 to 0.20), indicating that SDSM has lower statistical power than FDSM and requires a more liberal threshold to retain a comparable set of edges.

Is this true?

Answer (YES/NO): YES